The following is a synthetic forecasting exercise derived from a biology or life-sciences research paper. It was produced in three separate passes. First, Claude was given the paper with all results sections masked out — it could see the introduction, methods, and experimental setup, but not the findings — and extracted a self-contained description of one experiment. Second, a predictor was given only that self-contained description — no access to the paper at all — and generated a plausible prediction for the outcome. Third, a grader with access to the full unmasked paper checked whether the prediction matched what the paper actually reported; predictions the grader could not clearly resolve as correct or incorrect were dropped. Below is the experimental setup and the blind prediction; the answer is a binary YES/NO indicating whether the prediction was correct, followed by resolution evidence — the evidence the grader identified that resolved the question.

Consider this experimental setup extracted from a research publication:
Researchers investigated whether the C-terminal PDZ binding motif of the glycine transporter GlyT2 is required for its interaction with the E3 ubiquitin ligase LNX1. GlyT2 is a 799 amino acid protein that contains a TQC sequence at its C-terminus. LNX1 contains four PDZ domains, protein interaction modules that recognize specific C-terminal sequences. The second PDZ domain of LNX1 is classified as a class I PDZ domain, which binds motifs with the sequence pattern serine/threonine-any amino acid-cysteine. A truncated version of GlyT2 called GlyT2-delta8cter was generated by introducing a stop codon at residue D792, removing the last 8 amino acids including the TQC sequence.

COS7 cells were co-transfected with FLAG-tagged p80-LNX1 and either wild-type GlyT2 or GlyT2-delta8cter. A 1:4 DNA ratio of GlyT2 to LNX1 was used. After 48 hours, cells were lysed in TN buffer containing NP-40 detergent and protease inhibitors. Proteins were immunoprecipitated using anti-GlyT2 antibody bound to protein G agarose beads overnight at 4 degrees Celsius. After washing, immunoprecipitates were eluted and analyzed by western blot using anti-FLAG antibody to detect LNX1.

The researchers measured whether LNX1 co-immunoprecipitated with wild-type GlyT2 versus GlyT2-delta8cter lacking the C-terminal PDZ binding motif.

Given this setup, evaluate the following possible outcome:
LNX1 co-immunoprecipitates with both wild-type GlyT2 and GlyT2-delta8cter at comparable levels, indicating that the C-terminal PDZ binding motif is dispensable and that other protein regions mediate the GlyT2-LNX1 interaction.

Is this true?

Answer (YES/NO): NO